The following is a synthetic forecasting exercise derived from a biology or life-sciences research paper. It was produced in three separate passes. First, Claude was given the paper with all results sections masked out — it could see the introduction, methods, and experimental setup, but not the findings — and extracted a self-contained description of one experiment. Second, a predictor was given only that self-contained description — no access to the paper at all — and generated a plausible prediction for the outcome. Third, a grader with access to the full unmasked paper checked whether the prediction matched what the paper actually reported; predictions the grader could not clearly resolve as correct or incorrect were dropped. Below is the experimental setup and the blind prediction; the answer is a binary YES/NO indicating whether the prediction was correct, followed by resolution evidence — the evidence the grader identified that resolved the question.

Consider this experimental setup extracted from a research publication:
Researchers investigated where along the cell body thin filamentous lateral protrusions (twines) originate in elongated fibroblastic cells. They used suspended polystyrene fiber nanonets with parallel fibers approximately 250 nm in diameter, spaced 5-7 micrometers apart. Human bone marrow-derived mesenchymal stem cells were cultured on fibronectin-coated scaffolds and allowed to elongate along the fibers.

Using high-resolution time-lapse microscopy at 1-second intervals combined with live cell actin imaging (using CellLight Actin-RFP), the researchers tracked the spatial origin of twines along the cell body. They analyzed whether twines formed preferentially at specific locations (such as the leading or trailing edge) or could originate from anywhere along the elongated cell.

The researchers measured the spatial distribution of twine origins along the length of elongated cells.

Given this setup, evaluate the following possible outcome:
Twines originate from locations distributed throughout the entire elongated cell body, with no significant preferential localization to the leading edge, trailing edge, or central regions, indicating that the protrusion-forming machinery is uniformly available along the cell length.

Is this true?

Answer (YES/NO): YES